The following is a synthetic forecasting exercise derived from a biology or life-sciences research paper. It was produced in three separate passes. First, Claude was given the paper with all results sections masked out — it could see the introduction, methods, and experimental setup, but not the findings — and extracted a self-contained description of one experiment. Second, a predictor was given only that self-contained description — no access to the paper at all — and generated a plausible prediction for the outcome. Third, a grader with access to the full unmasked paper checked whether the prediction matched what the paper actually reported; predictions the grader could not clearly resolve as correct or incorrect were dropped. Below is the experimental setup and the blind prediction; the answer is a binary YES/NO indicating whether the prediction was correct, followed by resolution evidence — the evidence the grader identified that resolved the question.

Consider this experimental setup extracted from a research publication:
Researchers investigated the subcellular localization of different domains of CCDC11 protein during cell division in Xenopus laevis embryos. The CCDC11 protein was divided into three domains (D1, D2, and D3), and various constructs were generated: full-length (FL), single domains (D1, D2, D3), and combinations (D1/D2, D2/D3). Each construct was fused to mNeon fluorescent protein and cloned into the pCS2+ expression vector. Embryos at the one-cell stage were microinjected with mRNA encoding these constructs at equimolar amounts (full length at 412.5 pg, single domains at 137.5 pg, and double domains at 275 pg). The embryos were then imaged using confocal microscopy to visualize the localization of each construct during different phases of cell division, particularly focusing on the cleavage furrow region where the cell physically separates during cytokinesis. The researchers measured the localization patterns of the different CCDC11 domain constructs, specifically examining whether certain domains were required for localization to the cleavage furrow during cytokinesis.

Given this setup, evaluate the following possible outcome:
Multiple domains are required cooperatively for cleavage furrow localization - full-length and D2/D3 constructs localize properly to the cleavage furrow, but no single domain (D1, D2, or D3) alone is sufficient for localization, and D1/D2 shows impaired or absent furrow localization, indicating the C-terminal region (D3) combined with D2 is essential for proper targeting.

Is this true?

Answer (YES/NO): NO